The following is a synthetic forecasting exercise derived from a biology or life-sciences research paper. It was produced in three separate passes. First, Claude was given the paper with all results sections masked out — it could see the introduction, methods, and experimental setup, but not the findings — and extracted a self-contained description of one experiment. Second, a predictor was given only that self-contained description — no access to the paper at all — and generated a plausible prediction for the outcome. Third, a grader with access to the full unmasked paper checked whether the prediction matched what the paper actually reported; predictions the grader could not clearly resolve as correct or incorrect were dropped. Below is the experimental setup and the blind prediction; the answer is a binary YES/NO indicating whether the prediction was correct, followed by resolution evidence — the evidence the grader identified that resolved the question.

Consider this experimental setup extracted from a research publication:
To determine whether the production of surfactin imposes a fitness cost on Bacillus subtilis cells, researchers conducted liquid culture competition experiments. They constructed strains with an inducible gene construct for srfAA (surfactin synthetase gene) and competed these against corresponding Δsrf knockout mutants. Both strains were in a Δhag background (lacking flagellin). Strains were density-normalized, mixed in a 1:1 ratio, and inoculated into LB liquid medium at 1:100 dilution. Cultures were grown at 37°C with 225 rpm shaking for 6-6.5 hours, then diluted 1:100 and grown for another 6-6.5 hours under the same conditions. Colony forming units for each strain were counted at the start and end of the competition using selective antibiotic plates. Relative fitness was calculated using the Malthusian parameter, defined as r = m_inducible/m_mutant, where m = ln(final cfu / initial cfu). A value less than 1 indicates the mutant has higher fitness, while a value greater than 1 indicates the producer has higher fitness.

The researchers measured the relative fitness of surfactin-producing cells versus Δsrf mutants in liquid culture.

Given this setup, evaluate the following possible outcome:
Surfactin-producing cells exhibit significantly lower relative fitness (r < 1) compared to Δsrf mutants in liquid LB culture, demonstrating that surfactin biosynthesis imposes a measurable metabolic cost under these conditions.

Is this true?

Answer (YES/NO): YES